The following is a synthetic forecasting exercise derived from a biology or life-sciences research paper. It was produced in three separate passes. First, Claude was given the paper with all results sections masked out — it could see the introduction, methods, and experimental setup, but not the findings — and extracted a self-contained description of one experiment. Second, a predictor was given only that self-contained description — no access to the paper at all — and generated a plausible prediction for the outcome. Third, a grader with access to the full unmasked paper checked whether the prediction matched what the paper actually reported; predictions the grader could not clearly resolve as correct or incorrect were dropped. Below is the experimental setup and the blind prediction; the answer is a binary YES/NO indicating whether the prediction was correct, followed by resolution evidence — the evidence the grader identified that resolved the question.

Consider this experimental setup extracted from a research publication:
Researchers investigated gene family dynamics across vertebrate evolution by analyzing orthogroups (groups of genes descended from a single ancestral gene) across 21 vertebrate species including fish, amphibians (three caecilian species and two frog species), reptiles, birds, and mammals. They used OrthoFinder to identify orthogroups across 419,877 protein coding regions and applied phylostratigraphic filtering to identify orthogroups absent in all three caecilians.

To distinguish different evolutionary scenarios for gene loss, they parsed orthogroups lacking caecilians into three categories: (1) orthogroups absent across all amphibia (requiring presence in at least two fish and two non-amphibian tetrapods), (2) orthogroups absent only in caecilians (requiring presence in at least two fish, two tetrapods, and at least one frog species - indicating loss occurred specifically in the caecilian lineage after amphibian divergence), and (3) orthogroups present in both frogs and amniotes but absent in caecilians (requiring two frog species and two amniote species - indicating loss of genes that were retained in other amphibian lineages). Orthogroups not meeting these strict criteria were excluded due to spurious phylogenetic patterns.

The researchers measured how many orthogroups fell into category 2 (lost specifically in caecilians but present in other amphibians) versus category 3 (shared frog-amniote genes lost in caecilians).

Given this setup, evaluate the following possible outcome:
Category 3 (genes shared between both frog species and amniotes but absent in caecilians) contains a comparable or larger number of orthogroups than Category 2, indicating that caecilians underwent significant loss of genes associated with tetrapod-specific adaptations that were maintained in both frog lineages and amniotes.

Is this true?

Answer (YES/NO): NO